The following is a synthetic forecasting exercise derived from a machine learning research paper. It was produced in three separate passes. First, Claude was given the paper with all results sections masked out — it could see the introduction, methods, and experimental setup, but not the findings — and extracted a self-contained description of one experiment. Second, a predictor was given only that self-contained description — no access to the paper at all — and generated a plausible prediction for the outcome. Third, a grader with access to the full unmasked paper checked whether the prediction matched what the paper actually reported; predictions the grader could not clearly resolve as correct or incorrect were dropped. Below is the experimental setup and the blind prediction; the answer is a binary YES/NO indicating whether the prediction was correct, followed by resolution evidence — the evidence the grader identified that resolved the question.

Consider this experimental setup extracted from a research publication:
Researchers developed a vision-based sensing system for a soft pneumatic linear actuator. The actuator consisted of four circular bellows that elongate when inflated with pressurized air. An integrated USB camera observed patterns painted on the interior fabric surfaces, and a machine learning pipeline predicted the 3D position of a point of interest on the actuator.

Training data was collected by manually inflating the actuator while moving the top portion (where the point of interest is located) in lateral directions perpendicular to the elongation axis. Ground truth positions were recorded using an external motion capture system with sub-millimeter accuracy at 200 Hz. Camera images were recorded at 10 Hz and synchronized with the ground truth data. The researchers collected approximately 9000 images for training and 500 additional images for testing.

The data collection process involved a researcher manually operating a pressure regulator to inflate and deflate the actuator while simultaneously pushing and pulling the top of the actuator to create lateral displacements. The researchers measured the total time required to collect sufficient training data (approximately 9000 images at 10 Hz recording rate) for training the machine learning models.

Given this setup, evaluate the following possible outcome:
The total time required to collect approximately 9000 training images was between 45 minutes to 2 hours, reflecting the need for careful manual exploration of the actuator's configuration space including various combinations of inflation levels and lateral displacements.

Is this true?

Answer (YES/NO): NO